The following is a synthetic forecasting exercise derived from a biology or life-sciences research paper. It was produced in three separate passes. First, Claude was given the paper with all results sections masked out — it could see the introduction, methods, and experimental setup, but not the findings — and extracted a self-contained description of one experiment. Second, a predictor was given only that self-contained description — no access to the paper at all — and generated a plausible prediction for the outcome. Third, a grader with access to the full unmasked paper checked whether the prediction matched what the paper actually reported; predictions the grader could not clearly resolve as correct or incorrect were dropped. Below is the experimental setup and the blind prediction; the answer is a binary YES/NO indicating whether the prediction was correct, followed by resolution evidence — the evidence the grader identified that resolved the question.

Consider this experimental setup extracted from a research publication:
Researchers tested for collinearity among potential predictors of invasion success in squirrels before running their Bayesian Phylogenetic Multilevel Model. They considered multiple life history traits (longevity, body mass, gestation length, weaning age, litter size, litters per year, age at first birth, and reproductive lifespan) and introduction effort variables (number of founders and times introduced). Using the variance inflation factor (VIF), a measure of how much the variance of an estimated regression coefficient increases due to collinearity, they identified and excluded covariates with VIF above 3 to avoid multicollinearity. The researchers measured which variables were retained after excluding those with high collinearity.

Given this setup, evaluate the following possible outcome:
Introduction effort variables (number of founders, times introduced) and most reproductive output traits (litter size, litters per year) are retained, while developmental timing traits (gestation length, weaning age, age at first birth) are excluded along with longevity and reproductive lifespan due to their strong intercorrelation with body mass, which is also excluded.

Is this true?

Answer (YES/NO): NO